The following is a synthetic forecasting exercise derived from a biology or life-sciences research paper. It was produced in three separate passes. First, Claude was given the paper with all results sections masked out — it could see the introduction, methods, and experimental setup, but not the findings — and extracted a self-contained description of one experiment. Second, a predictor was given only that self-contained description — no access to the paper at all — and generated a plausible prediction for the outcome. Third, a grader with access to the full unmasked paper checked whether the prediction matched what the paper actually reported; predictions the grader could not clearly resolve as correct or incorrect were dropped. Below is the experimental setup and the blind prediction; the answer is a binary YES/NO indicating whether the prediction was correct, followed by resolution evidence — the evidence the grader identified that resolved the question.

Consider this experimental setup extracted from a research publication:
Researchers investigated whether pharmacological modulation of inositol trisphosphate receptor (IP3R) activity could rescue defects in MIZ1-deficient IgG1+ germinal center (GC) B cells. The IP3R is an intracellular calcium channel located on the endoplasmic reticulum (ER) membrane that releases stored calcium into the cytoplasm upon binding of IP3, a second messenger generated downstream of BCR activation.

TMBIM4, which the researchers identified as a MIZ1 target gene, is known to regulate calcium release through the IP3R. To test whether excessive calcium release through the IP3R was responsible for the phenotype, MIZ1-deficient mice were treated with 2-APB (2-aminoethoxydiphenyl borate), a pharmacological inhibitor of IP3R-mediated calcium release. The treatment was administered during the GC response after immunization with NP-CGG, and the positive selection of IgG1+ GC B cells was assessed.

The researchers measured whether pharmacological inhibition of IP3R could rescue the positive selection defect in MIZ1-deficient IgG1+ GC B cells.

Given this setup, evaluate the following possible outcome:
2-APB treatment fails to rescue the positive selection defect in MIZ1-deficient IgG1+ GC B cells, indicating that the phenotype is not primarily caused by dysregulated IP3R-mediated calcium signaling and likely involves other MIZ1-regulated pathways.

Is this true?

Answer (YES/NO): NO